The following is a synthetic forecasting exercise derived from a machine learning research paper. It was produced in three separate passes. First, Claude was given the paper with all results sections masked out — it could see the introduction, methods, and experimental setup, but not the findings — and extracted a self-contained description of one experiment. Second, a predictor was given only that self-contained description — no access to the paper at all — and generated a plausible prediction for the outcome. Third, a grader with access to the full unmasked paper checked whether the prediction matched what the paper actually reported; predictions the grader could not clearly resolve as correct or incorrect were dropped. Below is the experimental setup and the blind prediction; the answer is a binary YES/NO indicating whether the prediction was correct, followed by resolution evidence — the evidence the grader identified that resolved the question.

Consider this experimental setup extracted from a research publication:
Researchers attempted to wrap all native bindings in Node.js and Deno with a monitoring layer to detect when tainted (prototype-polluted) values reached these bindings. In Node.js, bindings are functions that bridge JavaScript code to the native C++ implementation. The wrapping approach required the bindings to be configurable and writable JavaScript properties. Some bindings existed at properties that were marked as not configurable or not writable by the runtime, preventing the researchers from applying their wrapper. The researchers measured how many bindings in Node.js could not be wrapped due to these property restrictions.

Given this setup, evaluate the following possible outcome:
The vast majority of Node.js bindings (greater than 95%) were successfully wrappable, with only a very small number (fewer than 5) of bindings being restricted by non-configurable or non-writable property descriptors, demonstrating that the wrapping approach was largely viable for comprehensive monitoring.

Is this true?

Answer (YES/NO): NO